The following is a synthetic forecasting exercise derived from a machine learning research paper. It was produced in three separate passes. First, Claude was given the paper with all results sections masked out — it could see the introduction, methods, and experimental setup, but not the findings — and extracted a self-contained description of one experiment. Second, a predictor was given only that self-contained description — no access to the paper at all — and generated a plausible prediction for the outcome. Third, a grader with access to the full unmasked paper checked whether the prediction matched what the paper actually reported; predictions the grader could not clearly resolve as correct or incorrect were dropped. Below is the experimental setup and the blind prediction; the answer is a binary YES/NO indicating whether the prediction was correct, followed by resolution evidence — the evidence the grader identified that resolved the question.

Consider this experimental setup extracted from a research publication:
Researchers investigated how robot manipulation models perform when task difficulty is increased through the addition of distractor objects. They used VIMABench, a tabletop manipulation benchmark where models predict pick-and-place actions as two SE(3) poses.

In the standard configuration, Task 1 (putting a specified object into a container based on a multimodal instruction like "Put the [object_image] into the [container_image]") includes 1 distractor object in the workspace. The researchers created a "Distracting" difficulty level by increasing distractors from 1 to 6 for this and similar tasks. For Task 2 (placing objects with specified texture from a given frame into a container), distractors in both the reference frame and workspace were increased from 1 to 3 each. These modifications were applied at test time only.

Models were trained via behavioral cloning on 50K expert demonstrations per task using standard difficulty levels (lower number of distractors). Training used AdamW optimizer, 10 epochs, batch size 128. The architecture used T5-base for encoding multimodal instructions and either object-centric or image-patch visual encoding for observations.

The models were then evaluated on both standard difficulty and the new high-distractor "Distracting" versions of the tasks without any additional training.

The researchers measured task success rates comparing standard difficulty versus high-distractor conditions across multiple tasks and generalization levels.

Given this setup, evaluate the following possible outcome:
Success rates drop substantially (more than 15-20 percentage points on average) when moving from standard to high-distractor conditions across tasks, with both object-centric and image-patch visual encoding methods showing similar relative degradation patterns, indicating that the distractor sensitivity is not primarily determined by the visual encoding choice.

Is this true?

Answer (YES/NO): NO